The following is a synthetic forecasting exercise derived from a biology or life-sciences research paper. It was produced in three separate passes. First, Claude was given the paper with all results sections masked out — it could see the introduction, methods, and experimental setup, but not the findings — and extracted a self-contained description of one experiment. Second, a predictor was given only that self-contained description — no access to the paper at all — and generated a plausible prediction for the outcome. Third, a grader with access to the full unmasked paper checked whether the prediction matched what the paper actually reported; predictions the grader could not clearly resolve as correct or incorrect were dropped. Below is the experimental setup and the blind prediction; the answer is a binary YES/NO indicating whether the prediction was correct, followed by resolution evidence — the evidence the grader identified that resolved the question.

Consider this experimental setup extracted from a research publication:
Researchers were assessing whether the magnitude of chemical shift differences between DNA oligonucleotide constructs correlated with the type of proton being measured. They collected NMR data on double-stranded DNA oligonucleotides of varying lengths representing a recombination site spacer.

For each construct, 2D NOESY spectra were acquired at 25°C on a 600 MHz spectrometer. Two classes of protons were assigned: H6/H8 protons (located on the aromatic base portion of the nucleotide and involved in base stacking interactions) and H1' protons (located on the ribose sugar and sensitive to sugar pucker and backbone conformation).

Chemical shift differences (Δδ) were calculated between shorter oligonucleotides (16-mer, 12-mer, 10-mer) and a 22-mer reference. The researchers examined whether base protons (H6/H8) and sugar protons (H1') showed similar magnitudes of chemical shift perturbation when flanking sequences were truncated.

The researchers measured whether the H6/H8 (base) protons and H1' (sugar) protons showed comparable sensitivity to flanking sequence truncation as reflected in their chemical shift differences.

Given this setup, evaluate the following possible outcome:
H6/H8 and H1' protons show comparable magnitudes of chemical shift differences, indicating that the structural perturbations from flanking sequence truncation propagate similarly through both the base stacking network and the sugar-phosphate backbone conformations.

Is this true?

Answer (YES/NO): YES